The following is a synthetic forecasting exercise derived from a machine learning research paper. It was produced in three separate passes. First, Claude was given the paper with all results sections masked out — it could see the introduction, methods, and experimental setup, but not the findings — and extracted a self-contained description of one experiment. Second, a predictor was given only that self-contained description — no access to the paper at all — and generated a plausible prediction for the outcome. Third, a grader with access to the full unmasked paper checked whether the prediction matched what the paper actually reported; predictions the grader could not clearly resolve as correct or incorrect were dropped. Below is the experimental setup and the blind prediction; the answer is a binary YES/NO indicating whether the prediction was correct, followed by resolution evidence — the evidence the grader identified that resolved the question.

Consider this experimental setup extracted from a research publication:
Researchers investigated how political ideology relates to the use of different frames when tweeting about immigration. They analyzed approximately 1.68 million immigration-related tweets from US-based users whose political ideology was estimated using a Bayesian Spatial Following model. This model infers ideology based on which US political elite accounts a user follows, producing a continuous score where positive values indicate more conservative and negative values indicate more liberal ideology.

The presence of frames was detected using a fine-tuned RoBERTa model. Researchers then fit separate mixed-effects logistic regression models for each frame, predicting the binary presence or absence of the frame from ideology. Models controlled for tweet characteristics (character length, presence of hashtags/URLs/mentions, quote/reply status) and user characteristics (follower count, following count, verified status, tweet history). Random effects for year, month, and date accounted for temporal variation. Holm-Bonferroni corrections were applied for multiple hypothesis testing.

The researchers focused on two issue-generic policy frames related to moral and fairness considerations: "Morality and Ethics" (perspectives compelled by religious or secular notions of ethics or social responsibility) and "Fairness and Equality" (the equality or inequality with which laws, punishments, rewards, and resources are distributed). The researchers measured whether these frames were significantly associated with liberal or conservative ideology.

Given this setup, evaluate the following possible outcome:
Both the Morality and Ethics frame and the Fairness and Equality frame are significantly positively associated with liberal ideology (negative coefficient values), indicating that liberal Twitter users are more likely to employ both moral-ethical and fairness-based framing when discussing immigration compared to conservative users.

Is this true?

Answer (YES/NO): YES